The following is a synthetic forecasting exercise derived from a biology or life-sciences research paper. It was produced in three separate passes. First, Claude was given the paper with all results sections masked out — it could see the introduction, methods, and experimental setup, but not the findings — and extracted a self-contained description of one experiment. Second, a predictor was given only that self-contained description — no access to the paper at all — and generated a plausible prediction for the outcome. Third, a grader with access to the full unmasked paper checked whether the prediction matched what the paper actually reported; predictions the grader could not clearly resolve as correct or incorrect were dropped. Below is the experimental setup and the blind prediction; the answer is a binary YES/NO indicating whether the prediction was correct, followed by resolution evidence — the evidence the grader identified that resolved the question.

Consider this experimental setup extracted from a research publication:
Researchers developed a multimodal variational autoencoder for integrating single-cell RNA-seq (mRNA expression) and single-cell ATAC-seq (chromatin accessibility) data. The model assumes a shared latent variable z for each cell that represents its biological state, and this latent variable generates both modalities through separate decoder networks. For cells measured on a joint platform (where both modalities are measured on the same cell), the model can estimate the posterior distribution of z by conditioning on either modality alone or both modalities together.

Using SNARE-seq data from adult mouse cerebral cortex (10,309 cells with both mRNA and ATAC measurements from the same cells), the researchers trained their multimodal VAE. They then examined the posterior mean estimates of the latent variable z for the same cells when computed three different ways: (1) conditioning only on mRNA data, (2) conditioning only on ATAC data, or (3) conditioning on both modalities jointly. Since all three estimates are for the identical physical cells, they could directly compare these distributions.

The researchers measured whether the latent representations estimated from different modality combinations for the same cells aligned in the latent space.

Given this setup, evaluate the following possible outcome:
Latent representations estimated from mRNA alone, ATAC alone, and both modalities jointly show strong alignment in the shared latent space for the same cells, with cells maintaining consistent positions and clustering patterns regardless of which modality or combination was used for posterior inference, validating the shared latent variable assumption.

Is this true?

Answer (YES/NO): NO